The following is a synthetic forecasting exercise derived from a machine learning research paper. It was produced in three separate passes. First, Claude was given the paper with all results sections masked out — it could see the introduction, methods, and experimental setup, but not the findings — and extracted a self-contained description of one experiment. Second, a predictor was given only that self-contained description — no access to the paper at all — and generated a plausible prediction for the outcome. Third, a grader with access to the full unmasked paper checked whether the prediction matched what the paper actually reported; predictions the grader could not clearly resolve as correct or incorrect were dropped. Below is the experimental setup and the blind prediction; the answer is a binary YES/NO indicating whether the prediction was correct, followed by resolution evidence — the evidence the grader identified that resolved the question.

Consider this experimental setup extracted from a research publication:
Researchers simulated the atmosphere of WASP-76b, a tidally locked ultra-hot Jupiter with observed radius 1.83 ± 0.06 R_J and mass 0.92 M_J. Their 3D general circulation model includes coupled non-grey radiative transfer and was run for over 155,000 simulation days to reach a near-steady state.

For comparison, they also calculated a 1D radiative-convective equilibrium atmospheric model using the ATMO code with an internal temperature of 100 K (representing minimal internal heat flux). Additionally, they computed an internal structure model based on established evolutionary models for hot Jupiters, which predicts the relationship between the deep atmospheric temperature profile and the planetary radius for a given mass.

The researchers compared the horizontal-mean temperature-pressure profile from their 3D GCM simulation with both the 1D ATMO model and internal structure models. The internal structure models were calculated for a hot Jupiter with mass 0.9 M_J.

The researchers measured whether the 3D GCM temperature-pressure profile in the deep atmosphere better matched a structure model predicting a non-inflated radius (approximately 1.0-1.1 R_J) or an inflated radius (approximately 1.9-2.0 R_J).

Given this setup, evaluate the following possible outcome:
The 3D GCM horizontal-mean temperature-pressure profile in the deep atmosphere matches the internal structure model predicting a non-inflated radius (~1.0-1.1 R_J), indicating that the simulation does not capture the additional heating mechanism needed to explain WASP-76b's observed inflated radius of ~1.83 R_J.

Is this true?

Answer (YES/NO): NO